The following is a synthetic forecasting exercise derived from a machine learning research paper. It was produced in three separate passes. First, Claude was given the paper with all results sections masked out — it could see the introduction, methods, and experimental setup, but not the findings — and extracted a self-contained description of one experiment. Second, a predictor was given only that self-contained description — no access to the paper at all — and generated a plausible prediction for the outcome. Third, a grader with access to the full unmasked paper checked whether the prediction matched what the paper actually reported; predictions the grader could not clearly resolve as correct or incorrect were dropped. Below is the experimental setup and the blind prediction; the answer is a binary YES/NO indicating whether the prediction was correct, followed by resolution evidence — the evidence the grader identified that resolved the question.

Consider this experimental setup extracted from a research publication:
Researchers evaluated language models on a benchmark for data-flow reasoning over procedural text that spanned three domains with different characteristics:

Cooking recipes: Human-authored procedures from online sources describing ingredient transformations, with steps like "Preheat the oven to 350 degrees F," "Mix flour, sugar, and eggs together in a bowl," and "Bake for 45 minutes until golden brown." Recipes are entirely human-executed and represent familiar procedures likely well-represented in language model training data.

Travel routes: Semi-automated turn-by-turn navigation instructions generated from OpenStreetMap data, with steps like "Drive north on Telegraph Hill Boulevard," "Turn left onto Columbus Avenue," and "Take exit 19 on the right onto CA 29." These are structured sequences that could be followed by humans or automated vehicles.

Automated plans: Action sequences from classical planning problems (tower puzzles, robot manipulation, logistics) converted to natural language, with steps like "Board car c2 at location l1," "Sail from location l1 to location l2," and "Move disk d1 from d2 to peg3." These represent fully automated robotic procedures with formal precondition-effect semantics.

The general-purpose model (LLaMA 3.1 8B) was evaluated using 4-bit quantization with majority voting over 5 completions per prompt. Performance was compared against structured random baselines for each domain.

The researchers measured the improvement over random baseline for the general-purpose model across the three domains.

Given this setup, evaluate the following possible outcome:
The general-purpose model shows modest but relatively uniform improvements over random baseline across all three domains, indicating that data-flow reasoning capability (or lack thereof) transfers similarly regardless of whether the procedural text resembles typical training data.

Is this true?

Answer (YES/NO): NO